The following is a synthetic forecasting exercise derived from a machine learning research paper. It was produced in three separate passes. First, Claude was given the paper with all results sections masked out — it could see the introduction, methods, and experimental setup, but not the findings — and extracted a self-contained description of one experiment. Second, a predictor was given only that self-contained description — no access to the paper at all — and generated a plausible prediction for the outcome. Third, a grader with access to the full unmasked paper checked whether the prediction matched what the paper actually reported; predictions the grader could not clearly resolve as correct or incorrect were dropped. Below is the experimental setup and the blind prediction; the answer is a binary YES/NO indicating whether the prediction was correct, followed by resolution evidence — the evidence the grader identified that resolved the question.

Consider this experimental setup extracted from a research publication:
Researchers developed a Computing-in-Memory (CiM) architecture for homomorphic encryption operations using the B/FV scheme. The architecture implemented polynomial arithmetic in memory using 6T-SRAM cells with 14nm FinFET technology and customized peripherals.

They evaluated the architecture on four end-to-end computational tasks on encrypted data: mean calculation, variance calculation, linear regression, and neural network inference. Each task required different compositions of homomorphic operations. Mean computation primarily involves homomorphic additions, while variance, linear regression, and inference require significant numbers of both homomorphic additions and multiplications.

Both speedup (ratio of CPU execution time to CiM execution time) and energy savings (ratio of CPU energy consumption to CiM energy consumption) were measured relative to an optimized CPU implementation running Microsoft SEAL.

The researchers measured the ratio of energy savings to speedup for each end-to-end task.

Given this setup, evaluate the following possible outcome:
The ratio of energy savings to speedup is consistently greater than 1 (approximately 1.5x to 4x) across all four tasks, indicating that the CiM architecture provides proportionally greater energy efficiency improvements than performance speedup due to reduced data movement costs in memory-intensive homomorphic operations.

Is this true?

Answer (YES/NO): NO